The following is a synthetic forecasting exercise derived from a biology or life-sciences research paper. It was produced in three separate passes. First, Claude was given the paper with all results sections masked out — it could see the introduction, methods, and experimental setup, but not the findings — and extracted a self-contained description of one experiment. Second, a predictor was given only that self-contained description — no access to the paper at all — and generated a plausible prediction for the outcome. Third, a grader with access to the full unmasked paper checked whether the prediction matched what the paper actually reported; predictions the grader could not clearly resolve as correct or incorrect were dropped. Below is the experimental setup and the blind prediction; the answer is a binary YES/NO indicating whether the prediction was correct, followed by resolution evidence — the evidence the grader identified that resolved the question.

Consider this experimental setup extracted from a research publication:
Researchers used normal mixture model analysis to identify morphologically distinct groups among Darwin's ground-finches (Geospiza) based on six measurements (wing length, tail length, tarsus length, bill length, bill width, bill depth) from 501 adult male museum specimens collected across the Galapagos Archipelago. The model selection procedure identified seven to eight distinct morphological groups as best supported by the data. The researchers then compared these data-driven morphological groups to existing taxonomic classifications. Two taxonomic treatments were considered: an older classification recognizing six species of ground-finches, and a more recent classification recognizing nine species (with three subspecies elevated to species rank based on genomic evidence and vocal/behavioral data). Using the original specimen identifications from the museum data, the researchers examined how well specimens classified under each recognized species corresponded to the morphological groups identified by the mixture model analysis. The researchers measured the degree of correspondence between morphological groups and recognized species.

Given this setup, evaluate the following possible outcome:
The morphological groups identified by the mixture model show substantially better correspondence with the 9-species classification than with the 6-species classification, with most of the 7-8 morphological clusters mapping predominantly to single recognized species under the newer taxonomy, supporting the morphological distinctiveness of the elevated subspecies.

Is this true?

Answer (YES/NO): NO